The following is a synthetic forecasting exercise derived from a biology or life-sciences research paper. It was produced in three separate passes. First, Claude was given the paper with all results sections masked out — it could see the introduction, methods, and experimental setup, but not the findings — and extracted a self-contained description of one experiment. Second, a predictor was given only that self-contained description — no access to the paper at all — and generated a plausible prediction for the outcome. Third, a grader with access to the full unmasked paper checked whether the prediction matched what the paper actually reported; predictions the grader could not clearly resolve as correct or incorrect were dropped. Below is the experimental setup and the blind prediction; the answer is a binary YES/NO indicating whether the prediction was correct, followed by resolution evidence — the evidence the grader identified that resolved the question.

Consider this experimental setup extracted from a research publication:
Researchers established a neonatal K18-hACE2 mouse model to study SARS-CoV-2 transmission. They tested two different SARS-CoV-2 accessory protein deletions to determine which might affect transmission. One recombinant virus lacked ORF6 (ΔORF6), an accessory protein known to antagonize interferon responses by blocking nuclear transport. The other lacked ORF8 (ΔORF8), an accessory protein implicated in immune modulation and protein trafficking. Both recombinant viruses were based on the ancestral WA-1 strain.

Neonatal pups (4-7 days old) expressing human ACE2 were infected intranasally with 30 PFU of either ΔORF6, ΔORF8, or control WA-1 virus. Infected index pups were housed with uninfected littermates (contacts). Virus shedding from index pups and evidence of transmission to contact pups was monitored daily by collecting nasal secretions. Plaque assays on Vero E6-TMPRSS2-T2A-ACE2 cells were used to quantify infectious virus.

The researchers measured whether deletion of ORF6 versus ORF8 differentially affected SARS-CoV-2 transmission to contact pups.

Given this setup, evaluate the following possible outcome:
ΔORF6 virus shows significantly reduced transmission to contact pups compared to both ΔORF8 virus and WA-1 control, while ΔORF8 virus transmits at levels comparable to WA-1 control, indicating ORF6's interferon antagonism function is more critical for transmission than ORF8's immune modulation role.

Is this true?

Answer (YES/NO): NO